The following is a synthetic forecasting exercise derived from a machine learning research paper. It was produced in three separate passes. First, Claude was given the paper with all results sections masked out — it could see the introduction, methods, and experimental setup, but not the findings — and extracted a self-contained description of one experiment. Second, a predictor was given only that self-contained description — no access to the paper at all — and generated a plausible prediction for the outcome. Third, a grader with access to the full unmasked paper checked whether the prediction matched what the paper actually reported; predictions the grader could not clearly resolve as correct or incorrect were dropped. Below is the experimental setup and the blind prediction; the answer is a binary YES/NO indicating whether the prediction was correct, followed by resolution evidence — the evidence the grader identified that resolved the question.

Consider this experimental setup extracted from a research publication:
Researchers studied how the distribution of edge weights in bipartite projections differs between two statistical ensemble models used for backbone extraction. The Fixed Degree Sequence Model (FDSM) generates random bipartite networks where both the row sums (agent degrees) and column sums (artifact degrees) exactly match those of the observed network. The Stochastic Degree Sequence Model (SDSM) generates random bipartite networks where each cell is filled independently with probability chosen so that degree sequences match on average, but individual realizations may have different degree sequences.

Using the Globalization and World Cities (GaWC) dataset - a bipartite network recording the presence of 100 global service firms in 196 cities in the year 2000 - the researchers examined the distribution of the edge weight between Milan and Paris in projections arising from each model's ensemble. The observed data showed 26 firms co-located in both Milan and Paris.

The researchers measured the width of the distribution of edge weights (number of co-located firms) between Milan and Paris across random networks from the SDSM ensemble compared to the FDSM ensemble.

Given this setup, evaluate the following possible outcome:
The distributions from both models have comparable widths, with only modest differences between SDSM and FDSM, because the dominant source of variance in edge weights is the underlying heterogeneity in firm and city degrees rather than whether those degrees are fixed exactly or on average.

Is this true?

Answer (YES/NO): NO